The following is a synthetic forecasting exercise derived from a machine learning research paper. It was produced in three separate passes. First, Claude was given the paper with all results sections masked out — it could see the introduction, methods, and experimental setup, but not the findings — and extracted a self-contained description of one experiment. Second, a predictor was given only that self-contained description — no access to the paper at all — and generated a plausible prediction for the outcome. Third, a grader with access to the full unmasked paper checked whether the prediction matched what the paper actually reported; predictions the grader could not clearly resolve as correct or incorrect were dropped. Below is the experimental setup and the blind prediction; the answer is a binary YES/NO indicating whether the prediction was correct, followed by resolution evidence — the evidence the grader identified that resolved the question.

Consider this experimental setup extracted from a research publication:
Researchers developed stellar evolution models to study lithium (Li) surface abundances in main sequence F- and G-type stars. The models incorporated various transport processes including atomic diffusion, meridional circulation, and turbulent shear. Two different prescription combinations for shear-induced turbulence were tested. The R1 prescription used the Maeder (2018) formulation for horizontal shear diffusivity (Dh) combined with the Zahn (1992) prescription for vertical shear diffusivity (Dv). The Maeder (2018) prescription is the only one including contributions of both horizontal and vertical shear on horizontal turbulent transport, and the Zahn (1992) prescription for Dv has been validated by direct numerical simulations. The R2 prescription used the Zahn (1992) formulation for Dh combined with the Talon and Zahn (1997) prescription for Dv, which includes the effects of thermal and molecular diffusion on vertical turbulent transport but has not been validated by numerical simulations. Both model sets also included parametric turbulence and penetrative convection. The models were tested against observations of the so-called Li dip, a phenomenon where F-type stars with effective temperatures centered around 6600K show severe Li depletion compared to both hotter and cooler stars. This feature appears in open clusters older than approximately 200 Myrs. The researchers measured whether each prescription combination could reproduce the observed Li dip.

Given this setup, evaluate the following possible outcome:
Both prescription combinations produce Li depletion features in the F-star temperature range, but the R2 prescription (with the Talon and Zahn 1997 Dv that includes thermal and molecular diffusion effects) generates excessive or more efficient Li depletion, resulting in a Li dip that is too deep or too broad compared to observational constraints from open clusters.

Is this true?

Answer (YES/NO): YES